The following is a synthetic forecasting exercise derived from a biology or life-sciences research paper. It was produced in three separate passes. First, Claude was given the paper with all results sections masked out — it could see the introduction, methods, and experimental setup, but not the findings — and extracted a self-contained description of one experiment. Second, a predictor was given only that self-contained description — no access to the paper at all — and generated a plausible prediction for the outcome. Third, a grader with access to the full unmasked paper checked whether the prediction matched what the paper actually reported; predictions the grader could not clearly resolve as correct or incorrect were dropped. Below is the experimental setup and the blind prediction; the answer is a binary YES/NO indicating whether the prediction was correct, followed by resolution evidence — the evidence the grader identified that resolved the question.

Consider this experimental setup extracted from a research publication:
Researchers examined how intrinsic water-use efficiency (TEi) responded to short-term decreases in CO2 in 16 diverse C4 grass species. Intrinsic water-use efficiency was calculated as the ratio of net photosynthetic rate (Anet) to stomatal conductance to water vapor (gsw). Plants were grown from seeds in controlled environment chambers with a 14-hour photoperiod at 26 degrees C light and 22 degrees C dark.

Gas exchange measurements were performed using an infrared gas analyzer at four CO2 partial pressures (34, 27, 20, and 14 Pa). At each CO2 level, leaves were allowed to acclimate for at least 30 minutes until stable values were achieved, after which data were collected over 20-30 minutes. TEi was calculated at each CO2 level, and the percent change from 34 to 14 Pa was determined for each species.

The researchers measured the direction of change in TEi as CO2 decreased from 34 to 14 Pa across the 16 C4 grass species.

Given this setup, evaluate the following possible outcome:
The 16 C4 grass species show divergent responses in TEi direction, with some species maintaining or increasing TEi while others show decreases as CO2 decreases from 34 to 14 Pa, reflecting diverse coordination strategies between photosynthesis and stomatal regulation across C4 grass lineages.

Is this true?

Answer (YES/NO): NO